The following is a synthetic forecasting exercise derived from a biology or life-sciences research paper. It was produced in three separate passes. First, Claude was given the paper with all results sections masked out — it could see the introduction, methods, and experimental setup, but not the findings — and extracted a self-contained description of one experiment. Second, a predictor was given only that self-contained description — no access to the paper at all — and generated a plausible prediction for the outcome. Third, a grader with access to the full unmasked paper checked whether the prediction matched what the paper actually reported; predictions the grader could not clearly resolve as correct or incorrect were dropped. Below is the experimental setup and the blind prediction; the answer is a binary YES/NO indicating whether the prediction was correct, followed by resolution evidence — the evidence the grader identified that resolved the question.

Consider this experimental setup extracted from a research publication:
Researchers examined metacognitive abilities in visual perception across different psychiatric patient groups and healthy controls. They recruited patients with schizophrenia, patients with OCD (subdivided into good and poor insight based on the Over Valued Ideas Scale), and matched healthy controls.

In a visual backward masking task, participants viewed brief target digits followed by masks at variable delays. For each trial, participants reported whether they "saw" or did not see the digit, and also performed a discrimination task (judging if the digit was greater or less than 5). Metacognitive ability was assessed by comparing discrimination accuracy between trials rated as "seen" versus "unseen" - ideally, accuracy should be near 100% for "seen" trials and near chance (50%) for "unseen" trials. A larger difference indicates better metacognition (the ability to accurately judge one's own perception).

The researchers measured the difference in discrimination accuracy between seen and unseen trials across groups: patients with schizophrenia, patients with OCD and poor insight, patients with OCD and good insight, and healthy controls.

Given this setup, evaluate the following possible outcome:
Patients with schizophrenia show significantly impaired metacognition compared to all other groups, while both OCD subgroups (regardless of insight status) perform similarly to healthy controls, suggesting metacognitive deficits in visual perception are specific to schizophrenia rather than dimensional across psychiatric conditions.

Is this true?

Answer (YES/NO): NO